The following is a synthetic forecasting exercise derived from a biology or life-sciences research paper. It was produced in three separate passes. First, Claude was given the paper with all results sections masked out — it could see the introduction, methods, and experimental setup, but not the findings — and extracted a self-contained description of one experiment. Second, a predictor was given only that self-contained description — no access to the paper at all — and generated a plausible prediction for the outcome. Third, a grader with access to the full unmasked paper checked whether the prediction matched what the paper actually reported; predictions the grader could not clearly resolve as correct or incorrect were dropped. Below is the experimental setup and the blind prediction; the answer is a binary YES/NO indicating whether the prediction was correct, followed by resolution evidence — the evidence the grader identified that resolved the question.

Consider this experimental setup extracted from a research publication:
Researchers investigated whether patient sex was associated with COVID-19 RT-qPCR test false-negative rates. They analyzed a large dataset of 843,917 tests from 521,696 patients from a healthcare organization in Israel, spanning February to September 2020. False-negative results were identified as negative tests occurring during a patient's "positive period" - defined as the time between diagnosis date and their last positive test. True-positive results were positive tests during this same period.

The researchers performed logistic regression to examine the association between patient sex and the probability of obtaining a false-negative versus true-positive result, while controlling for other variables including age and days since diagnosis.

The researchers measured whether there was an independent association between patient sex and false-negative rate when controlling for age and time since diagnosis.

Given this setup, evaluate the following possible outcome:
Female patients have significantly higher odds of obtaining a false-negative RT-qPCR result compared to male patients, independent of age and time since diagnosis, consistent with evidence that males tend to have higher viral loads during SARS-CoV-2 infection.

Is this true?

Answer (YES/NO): YES